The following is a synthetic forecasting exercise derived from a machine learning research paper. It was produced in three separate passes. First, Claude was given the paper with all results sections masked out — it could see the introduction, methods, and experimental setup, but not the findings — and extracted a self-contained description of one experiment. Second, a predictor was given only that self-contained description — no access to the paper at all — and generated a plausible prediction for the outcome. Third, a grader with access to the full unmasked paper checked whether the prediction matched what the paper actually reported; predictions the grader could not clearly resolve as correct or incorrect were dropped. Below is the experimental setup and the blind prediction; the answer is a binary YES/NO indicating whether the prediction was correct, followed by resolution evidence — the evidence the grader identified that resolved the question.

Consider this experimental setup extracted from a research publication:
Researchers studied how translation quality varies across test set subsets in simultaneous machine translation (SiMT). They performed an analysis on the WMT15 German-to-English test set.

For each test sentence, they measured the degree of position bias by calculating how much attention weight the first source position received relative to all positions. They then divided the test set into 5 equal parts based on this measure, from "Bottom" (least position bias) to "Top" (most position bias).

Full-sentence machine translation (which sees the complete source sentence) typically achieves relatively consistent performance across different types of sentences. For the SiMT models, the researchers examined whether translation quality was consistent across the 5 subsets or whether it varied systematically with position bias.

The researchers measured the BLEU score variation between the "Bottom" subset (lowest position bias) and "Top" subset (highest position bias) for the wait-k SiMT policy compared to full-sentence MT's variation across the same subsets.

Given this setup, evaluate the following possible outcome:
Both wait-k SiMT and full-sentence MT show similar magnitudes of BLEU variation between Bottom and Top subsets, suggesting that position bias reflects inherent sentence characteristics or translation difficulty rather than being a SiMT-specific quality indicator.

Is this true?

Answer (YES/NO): NO